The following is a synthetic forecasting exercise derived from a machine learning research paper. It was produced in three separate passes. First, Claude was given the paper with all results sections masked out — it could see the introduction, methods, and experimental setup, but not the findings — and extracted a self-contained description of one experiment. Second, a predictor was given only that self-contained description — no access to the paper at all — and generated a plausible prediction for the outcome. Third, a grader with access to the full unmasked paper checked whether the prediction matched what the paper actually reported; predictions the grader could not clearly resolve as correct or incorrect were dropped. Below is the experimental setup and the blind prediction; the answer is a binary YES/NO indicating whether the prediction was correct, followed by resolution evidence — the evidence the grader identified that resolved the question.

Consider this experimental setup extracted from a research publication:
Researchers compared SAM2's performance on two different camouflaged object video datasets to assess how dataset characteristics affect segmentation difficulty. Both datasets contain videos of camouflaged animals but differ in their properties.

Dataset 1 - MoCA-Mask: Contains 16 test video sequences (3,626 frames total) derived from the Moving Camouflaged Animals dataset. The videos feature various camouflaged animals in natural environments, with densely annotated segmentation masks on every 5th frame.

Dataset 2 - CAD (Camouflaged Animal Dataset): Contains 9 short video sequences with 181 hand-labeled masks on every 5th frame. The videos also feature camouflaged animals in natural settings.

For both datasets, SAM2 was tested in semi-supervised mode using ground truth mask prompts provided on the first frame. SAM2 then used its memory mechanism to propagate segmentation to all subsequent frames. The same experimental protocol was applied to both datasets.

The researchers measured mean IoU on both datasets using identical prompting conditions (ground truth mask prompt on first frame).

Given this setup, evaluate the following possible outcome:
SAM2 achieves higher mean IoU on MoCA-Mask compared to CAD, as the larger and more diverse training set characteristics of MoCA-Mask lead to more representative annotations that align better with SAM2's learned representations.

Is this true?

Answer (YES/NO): NO